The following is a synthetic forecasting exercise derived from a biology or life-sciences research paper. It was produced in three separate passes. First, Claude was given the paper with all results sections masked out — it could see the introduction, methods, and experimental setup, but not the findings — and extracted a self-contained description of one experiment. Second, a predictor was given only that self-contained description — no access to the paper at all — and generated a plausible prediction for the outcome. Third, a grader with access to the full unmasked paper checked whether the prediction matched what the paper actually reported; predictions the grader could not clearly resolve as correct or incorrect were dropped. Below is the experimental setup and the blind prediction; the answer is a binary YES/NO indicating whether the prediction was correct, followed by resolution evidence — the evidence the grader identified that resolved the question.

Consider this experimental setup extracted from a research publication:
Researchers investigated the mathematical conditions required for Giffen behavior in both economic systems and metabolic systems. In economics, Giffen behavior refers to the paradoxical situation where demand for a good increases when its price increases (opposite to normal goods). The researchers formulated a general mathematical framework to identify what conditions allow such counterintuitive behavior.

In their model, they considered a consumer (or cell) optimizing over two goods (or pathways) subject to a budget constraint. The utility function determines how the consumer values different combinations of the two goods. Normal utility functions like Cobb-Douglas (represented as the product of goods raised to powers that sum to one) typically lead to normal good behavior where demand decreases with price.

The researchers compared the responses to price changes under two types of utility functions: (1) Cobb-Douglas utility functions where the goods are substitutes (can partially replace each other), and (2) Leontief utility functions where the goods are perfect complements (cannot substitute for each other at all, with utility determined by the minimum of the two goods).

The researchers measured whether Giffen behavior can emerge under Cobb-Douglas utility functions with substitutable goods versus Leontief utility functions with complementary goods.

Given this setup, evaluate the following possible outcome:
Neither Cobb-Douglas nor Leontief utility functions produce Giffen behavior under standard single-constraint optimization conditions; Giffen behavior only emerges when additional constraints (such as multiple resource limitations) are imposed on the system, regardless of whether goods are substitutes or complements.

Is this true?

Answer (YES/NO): NO